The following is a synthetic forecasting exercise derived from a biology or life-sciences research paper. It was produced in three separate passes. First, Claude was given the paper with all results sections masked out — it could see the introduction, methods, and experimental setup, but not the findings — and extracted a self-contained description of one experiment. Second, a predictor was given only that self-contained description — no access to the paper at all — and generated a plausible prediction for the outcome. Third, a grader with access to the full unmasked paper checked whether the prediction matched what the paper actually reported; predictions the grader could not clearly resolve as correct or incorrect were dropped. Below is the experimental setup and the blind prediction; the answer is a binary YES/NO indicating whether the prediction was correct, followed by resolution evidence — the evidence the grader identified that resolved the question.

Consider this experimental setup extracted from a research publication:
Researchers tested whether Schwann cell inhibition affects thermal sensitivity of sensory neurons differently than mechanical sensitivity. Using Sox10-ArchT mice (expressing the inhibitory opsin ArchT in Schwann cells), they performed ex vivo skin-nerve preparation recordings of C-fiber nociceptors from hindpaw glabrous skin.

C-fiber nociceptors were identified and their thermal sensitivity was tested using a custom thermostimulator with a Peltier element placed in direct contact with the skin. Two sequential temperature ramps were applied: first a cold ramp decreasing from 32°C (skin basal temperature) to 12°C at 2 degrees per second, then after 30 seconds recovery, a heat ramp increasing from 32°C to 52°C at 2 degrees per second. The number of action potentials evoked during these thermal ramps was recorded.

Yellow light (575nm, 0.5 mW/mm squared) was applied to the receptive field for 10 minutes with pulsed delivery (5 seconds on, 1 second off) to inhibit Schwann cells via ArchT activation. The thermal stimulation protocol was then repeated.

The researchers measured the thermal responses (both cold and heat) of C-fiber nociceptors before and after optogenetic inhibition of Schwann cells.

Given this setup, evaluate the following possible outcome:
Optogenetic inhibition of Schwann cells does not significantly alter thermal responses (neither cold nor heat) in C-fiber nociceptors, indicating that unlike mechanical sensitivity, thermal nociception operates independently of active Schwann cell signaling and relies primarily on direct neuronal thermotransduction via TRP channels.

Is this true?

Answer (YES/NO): YES